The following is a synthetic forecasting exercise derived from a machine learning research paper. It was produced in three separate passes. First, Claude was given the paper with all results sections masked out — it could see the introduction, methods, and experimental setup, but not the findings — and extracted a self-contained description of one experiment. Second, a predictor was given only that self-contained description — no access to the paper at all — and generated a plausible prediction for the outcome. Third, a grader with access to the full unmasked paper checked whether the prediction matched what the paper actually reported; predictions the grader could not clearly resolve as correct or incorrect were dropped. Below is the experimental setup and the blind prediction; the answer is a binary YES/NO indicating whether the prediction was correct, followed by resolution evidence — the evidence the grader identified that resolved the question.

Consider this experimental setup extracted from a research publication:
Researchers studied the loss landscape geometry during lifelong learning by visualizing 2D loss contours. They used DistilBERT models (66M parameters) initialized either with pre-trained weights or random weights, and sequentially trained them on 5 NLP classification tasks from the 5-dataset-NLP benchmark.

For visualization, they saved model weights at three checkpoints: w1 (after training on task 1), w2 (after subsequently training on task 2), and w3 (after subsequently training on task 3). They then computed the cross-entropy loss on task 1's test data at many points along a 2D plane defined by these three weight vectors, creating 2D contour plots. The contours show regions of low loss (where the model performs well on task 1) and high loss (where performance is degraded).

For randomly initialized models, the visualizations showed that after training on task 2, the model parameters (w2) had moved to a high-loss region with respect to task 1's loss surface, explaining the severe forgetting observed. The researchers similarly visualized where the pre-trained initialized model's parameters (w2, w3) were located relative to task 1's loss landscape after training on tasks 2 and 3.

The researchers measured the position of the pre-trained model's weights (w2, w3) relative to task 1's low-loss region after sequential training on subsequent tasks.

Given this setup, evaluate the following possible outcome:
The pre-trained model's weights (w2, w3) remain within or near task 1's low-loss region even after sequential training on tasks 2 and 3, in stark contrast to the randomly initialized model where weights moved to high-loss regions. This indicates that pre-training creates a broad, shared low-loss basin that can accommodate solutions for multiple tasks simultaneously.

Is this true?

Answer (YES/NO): YES